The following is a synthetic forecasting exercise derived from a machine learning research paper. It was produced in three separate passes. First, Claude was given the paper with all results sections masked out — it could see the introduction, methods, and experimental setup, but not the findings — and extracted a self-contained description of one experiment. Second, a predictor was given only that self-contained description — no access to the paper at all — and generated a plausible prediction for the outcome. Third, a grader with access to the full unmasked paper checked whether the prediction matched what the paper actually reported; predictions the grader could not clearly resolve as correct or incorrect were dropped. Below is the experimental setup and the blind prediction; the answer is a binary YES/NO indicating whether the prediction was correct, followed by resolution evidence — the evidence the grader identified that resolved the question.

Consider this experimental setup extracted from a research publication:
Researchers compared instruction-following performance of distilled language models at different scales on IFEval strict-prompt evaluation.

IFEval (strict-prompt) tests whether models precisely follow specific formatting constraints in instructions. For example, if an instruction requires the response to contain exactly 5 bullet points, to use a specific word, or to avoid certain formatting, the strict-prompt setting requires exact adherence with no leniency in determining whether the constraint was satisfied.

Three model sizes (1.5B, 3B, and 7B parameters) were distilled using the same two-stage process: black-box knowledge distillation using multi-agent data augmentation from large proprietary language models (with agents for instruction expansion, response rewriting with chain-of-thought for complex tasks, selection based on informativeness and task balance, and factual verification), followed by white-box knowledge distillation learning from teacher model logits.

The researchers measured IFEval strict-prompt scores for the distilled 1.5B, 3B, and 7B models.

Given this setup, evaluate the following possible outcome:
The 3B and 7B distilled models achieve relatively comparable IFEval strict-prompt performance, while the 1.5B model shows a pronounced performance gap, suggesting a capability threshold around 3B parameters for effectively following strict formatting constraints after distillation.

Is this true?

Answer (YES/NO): NO